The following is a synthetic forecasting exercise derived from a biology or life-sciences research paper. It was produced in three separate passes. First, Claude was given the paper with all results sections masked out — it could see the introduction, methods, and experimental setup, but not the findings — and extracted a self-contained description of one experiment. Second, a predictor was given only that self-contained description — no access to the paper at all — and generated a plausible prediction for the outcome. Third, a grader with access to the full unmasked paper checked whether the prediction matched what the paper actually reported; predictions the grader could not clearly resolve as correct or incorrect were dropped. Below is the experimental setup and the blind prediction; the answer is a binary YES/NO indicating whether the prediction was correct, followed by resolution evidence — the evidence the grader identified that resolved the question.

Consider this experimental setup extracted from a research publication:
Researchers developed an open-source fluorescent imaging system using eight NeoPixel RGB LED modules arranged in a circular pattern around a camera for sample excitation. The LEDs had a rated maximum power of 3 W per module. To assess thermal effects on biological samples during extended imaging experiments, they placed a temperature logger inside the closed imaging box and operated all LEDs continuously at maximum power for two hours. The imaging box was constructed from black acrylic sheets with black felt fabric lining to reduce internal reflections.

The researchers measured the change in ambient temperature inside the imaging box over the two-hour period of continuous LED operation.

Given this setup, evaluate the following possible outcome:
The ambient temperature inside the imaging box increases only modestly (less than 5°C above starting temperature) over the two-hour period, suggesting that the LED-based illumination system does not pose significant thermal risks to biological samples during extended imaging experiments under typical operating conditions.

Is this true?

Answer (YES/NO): YES